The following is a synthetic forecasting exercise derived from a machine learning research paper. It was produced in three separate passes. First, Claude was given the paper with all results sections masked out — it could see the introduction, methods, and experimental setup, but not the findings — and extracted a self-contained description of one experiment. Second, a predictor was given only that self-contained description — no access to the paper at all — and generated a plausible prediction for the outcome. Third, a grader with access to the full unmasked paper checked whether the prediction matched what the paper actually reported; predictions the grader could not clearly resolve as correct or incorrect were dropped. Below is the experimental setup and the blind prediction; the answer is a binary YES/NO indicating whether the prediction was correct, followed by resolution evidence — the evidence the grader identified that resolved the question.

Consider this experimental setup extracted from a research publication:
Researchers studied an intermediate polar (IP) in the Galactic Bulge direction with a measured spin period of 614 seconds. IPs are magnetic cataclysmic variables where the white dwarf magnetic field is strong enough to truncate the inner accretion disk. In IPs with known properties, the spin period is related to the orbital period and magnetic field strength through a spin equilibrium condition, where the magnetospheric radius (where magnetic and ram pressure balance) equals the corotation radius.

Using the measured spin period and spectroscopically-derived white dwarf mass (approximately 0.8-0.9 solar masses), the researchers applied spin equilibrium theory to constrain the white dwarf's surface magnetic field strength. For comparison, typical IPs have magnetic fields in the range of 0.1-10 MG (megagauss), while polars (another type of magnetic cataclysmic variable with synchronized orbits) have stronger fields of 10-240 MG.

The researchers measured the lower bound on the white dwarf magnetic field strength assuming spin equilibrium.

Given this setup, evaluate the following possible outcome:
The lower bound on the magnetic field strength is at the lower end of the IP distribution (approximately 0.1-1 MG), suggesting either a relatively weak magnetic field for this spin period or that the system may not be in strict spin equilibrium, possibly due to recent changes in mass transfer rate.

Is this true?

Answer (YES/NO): NO